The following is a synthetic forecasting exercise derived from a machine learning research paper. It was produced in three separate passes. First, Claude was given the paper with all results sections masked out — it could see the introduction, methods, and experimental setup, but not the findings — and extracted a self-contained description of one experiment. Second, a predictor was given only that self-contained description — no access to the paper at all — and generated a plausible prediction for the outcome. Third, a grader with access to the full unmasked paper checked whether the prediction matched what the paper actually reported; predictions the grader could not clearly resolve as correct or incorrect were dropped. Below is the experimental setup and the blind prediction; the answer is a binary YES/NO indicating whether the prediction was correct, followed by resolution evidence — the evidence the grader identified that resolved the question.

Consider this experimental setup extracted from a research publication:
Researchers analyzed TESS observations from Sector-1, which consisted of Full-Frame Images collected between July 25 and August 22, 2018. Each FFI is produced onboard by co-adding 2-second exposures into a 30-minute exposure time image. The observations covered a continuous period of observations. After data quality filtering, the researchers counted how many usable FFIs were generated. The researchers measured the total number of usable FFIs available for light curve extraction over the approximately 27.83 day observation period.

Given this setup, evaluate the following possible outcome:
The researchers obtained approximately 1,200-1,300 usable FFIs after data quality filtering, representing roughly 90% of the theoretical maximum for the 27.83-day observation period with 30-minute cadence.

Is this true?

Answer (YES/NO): YES